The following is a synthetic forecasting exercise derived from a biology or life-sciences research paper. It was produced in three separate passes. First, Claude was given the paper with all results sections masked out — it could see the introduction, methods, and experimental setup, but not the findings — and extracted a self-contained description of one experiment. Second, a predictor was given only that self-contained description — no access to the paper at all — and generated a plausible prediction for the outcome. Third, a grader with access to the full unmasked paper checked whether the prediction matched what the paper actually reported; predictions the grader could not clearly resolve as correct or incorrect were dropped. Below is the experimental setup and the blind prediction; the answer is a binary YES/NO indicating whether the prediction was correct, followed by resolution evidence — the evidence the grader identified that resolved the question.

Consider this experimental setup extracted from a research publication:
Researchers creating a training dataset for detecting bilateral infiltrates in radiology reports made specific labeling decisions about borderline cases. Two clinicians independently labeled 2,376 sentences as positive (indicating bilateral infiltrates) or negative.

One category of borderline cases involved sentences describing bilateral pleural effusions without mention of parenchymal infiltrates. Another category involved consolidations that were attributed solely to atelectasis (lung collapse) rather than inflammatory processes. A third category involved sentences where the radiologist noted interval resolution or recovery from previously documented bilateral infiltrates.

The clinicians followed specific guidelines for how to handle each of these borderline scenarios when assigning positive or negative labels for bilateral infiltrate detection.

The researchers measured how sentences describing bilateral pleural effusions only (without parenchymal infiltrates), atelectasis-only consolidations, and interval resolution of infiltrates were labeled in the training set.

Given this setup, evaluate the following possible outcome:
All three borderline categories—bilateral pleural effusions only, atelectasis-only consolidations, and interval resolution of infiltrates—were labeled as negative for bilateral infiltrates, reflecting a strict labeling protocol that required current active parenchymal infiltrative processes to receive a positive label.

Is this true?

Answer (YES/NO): YES